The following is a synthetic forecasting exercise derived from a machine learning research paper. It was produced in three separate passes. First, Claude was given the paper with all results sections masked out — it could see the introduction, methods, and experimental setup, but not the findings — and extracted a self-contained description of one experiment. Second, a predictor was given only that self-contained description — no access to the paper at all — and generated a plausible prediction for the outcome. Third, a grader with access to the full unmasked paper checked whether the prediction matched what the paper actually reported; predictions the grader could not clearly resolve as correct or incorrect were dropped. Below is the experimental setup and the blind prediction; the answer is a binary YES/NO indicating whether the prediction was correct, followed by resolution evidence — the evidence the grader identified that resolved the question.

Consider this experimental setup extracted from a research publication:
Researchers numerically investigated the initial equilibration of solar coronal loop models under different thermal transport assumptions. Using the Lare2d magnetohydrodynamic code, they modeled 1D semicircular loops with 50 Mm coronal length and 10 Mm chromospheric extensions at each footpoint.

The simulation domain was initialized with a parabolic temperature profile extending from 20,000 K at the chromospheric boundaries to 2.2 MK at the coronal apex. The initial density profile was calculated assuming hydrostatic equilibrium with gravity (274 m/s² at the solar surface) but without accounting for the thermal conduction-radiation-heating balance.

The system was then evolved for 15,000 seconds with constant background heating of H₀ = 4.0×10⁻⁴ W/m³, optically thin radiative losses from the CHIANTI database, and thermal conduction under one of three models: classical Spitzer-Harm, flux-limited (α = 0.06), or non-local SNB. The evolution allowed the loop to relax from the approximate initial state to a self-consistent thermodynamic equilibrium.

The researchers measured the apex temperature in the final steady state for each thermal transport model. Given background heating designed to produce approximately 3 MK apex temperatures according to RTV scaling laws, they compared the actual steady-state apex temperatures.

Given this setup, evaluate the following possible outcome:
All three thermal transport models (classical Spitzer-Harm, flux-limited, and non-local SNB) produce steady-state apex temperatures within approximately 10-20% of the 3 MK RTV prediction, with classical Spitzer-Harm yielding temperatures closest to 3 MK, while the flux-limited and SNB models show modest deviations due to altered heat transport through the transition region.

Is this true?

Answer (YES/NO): NO